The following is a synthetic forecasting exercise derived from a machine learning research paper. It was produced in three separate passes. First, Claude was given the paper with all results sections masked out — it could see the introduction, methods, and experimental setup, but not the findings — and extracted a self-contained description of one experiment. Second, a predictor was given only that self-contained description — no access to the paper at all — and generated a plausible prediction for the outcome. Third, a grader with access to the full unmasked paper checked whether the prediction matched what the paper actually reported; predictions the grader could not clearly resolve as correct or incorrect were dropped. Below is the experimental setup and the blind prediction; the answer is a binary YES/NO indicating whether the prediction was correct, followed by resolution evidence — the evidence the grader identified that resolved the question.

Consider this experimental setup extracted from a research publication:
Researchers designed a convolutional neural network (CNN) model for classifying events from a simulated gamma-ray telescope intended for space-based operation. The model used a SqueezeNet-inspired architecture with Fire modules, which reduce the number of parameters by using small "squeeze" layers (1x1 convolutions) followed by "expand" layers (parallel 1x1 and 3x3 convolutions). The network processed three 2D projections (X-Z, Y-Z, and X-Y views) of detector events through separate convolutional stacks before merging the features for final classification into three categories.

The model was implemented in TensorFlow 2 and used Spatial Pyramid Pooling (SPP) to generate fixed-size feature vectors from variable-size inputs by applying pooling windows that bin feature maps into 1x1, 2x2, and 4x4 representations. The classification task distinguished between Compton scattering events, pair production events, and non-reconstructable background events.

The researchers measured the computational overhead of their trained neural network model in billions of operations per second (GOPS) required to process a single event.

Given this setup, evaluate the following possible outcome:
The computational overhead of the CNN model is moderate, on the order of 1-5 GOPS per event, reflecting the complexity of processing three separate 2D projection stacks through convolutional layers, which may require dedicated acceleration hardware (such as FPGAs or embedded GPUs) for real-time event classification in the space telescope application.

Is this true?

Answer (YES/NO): NO